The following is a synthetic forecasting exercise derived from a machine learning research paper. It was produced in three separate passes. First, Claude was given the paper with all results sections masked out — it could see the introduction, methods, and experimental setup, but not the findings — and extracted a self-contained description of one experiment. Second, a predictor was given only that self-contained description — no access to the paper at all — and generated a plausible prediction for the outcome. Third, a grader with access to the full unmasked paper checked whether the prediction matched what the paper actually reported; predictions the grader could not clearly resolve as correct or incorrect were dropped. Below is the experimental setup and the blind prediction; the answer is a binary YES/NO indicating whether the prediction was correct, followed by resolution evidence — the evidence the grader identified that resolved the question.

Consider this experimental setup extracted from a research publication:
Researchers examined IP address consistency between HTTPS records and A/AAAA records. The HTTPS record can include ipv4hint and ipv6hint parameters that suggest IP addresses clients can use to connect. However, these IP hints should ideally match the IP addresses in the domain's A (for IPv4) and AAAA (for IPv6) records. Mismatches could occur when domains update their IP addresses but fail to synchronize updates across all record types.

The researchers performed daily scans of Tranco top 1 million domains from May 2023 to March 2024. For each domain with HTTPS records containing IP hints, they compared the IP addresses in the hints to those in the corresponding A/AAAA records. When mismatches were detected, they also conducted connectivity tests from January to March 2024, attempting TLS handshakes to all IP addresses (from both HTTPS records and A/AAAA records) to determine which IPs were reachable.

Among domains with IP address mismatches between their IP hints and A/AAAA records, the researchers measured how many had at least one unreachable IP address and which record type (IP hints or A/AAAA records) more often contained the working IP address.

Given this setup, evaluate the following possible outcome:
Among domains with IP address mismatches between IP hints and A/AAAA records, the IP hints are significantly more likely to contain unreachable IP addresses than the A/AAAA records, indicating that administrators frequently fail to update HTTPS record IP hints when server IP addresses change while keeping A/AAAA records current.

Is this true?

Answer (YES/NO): NO